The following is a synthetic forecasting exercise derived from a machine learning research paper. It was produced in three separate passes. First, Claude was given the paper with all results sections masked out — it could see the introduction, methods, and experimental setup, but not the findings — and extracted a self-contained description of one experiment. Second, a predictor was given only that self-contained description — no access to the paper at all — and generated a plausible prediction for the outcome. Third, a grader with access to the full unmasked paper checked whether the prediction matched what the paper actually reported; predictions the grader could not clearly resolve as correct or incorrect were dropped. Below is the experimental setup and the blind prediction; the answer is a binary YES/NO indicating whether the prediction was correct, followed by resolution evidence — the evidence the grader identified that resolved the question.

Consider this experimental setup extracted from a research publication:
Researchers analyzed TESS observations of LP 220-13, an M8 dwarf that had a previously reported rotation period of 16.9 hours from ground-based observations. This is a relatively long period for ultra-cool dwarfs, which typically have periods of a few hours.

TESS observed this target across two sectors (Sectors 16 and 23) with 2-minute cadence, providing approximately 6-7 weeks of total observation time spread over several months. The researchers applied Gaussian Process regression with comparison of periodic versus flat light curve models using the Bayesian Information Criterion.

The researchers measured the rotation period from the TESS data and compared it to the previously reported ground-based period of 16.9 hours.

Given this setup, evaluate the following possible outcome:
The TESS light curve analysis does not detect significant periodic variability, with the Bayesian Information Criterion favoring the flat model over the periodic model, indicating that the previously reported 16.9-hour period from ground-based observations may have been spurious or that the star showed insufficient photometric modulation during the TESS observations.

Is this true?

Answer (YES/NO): NO